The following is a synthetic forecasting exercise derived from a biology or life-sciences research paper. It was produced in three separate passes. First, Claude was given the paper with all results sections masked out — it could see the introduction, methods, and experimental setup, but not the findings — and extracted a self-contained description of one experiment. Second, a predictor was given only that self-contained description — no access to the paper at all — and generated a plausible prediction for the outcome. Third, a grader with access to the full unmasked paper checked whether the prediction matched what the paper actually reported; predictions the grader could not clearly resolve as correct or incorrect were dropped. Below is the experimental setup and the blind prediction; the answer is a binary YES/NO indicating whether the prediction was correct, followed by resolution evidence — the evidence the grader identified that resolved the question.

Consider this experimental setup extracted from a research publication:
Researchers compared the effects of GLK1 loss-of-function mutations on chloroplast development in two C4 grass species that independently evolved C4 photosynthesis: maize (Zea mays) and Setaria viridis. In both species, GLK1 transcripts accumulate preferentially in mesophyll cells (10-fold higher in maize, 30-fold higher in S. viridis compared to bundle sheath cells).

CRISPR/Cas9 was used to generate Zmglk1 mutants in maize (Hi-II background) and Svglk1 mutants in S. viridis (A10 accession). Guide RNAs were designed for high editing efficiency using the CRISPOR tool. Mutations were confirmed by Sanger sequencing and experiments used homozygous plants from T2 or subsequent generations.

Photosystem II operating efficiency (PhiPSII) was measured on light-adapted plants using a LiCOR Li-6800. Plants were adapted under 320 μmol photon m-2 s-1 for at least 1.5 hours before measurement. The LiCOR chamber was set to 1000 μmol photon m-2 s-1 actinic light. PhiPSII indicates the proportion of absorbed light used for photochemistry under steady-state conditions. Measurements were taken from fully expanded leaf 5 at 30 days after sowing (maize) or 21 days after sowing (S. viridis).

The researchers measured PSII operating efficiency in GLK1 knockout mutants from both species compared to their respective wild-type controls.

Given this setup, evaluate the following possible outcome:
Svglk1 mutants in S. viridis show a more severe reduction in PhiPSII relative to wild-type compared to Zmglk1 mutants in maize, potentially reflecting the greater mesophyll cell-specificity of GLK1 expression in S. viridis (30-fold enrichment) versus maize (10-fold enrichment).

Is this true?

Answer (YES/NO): NO